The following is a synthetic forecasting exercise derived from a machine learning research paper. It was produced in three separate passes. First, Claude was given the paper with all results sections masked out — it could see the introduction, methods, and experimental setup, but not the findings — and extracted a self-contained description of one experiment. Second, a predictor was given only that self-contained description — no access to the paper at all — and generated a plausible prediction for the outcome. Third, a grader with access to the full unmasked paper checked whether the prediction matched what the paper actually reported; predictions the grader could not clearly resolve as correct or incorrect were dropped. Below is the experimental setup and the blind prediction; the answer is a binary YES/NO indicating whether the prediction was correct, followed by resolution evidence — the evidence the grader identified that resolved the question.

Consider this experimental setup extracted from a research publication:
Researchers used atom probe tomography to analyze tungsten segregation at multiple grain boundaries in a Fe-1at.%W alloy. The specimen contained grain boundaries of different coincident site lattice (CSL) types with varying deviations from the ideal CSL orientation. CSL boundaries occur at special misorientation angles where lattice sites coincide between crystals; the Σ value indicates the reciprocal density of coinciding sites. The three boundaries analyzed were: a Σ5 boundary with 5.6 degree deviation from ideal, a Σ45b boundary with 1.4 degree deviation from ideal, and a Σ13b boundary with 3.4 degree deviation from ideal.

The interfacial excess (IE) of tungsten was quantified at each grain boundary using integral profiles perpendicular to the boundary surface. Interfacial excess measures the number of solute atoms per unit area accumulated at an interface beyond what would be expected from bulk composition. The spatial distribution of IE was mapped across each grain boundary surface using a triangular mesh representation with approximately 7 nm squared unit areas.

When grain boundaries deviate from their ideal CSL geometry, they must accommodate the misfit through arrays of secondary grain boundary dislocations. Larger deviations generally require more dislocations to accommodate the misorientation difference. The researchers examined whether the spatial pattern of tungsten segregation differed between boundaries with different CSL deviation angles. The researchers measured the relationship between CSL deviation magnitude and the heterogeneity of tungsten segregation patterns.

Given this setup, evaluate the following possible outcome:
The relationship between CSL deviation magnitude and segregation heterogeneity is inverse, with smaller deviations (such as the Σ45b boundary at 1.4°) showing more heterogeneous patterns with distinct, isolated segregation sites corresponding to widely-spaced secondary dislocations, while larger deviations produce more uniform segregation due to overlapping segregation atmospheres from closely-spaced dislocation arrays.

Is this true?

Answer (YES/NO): NO